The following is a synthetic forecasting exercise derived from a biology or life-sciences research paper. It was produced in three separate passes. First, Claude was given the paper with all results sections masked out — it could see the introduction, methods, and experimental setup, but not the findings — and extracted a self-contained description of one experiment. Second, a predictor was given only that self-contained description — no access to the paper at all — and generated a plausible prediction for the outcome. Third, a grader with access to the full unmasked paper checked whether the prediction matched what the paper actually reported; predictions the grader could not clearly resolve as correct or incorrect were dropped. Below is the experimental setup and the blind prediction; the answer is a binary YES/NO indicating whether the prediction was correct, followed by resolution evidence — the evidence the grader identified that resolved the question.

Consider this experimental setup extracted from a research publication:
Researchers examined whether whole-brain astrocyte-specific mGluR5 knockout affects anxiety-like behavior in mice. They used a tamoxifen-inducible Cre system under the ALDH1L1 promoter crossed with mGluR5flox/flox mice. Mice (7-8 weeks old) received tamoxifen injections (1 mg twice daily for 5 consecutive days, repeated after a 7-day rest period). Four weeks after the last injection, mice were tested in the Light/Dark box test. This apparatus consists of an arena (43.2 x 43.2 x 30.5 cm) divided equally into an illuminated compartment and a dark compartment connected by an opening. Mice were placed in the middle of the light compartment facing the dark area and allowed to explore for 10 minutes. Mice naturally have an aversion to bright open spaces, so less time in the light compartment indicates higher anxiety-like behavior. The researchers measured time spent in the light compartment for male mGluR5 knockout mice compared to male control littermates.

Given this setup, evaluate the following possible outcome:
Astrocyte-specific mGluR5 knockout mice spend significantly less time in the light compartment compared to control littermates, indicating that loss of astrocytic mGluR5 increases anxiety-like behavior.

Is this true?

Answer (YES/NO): YES